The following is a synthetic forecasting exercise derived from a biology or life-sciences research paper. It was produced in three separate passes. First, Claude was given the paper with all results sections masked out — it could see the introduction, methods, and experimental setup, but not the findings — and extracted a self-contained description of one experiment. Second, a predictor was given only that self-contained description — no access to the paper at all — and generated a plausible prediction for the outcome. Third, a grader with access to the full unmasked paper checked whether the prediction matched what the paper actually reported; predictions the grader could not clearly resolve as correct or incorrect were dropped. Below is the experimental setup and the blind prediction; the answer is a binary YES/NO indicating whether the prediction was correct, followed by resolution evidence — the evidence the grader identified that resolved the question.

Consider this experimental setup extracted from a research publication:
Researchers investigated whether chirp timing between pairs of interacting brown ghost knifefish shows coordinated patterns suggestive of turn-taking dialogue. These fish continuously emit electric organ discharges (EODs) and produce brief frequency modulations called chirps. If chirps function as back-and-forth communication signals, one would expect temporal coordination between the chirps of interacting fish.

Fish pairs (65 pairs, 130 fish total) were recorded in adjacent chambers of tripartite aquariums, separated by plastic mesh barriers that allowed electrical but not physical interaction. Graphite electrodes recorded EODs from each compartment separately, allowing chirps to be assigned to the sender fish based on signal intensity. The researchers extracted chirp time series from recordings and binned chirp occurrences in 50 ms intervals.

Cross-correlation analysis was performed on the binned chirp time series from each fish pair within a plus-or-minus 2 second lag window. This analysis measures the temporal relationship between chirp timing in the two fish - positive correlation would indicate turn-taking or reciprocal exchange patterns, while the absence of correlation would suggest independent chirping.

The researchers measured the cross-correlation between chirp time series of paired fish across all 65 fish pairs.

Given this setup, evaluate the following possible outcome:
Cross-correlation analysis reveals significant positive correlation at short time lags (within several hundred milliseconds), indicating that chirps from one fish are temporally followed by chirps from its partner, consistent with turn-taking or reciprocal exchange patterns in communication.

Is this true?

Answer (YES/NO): NO